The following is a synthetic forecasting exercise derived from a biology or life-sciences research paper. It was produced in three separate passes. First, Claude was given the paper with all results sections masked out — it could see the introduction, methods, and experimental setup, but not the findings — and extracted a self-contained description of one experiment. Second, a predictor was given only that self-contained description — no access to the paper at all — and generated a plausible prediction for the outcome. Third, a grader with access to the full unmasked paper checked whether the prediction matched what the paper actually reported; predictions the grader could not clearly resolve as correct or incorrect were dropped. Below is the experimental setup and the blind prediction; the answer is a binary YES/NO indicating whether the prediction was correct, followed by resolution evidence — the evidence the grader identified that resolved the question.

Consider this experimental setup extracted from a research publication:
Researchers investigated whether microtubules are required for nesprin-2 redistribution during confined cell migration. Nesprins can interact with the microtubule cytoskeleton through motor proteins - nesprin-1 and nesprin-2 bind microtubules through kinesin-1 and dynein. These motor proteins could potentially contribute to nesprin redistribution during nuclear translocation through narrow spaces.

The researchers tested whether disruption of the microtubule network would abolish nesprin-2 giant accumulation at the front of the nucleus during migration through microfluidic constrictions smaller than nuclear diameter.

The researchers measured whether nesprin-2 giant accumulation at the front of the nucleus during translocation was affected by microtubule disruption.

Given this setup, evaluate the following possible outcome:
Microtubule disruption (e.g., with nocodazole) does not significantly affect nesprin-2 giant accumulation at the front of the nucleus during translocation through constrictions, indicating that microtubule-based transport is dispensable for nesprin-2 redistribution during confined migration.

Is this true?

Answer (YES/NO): YES